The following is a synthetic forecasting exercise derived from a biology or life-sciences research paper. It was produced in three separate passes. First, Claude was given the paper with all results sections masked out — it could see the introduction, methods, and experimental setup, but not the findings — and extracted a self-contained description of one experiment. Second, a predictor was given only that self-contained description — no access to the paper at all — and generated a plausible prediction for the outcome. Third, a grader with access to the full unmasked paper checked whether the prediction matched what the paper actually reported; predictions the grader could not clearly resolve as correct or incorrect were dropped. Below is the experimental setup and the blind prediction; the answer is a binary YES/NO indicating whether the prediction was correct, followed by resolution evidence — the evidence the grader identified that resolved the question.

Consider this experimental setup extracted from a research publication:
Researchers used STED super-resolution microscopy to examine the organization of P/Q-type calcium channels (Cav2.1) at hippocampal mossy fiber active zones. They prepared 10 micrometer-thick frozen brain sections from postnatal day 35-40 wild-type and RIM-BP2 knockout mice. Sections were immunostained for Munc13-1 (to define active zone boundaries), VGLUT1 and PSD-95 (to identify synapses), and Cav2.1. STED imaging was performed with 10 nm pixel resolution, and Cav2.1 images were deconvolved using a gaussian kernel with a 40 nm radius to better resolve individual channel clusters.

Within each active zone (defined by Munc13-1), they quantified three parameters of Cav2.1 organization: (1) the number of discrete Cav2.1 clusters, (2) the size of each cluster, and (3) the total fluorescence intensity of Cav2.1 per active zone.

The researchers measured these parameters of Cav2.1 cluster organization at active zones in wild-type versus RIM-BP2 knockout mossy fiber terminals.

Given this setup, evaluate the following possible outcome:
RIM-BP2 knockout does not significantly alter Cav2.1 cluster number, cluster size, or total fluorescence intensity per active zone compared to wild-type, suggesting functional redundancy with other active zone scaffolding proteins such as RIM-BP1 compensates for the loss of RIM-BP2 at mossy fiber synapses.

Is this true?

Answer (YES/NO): NO